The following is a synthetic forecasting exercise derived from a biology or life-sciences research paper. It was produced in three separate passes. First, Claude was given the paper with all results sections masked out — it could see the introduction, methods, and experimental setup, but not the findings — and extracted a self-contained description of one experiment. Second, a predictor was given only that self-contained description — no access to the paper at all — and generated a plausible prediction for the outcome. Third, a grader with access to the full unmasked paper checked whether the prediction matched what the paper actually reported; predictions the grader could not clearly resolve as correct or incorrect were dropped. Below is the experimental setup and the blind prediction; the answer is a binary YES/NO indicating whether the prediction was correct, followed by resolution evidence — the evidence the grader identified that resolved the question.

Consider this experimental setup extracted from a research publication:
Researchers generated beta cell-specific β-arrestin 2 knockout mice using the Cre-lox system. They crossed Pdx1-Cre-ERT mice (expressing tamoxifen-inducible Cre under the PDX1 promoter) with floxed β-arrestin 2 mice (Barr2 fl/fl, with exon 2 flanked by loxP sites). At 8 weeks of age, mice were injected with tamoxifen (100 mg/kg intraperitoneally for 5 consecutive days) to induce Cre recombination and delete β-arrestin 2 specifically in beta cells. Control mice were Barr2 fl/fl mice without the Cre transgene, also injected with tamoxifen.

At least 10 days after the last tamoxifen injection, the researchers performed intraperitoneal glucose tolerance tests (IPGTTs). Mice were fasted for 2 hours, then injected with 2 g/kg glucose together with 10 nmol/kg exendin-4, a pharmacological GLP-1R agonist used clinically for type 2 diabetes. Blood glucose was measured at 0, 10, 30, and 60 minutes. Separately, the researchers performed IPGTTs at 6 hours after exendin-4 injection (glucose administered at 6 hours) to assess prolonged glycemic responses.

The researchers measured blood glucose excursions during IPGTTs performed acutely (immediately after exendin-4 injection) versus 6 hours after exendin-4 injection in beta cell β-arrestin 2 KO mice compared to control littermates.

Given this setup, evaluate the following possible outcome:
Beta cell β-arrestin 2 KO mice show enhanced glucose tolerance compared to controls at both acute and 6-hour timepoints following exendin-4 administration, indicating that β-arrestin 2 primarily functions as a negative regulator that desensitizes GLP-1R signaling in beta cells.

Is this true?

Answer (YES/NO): NO